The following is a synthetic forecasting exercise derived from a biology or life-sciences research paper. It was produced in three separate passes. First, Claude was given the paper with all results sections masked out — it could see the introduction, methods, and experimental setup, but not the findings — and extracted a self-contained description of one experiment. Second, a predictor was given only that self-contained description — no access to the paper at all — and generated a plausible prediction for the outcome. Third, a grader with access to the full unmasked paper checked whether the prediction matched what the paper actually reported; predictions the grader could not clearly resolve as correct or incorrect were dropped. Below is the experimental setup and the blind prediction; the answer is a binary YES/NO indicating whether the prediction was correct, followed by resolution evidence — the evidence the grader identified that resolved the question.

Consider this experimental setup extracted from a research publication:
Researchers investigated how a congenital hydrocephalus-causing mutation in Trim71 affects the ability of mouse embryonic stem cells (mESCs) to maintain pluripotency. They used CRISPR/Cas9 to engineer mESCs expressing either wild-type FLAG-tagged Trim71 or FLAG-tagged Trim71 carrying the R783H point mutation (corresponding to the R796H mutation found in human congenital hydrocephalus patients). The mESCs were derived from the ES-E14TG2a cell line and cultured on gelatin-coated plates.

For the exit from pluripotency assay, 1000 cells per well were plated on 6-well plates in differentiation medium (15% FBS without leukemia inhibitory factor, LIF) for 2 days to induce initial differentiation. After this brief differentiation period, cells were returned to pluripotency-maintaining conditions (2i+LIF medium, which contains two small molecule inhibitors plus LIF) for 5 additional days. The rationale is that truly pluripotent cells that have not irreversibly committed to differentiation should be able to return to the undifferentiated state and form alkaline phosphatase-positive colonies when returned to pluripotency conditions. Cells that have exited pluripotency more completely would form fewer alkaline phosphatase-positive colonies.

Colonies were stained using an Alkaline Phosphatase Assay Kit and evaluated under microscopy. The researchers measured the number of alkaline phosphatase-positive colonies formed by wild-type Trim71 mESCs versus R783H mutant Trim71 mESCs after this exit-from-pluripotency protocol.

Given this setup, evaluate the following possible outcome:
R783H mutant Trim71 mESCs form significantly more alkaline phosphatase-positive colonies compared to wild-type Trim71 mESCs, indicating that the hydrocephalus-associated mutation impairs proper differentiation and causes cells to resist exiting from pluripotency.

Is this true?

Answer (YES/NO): NO